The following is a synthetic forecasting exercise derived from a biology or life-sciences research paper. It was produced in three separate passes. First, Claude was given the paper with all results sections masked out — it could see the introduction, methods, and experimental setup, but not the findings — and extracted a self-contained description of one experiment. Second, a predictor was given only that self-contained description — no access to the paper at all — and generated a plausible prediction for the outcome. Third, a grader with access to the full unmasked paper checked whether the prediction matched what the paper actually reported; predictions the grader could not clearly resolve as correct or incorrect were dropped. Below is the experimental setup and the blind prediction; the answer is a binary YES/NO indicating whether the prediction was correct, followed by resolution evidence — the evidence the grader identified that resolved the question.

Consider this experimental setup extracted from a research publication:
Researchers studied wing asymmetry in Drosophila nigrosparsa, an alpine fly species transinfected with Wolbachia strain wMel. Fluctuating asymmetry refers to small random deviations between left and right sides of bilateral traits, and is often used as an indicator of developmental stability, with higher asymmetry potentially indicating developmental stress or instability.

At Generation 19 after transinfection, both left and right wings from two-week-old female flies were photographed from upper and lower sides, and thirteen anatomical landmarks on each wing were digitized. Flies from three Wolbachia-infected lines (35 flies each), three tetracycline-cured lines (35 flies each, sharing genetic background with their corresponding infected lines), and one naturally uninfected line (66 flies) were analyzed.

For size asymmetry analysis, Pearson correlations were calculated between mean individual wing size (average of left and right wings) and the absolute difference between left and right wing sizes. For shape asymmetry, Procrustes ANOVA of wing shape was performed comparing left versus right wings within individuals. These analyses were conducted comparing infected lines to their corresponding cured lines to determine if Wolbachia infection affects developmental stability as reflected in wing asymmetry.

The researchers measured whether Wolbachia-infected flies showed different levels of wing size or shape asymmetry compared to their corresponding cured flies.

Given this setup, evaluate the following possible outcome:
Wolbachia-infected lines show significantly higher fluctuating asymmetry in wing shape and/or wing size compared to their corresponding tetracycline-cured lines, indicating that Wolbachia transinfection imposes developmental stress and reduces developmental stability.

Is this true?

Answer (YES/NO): NO